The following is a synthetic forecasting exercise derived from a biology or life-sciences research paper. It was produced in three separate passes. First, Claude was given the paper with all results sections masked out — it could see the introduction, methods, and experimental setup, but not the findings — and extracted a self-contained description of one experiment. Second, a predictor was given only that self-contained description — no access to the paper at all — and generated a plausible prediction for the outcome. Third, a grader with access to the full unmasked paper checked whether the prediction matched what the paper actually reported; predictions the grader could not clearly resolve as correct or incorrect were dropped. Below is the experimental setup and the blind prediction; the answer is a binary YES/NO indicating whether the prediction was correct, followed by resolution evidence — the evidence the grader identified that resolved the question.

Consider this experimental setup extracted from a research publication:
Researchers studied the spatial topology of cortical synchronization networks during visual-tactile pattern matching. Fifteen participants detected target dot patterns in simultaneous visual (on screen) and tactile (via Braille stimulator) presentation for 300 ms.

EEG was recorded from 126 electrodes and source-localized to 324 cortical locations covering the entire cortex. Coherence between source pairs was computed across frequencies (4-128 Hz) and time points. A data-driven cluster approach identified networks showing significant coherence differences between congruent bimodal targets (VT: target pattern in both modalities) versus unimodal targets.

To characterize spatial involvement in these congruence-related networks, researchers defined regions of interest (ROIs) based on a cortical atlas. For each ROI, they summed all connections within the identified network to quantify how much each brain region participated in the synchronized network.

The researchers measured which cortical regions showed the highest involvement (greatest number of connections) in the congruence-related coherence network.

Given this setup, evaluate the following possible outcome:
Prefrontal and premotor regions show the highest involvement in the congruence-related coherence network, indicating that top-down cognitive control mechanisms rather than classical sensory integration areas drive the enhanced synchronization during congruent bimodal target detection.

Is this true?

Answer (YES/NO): NO